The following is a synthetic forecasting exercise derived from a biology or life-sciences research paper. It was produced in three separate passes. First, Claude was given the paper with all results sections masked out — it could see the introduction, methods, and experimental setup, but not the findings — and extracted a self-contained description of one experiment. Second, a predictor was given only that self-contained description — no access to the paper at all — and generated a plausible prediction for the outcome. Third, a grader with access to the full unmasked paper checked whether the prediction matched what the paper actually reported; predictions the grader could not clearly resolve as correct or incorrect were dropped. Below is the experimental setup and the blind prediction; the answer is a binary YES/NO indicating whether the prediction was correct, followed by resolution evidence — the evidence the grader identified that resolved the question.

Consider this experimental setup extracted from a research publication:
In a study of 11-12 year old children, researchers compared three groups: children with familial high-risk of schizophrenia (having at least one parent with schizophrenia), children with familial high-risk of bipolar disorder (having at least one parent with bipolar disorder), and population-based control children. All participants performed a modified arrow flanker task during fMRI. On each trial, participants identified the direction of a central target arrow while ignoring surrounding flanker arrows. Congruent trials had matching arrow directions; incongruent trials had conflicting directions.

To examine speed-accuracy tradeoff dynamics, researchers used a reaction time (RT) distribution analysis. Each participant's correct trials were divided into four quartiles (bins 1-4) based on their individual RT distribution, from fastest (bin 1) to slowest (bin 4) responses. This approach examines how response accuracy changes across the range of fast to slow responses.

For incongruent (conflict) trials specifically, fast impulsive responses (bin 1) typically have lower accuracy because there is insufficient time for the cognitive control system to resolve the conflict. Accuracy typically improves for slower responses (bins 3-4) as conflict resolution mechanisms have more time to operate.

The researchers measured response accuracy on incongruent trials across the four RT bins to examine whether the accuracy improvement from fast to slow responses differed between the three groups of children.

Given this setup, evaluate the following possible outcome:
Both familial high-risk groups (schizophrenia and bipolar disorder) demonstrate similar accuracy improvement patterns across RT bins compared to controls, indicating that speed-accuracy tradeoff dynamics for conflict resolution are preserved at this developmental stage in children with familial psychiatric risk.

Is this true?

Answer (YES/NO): YES